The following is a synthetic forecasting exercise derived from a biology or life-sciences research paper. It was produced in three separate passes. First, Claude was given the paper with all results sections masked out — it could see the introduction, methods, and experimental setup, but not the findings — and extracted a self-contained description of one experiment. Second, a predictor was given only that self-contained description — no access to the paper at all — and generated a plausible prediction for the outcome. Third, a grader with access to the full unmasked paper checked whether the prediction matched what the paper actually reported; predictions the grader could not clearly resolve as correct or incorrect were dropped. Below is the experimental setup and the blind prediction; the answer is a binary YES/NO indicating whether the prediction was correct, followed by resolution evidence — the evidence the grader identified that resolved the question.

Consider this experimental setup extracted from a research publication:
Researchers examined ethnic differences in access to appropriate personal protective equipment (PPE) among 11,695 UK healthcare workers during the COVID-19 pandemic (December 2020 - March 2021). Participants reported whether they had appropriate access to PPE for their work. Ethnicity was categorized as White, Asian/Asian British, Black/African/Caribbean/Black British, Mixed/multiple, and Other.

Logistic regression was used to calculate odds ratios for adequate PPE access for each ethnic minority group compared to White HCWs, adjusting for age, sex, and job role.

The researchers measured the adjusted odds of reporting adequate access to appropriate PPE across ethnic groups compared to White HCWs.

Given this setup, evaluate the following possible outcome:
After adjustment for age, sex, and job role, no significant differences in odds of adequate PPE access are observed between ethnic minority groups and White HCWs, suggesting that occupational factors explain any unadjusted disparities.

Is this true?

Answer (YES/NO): NO